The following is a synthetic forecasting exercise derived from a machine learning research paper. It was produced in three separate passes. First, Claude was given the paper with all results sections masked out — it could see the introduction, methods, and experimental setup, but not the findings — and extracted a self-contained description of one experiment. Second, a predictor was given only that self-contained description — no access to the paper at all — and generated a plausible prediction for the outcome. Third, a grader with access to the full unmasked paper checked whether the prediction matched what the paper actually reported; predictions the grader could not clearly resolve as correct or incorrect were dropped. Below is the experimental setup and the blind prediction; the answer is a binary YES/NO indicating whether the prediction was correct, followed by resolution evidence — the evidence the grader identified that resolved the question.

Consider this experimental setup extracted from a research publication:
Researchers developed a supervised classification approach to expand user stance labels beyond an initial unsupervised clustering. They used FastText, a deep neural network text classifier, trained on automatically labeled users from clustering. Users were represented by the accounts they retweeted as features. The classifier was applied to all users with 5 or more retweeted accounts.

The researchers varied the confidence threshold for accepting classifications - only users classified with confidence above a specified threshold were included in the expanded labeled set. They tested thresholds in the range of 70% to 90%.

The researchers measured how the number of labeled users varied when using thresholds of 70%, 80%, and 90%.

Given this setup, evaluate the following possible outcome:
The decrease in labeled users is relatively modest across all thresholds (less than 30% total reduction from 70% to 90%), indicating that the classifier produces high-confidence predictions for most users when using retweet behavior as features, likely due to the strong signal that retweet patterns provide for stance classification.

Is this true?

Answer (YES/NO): YES